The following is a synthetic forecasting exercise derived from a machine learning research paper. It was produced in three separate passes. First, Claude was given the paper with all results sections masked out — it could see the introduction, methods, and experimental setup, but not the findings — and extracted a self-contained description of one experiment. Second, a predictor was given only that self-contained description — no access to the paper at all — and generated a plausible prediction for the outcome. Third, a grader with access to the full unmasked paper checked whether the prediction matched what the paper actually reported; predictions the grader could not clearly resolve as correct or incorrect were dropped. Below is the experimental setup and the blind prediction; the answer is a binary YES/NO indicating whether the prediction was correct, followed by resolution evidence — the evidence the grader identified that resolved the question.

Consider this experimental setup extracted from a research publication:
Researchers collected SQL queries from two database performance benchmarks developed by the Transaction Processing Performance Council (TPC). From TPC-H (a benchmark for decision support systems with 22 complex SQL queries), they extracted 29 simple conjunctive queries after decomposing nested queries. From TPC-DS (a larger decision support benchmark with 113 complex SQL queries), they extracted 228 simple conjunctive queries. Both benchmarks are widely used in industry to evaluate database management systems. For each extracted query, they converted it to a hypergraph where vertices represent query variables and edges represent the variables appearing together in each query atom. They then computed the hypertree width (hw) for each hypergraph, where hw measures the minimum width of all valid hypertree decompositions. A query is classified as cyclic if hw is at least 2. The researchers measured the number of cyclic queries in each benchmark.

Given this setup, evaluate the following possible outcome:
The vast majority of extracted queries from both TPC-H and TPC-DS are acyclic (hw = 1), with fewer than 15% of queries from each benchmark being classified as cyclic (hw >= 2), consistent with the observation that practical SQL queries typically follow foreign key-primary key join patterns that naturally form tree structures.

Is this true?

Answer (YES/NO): YES